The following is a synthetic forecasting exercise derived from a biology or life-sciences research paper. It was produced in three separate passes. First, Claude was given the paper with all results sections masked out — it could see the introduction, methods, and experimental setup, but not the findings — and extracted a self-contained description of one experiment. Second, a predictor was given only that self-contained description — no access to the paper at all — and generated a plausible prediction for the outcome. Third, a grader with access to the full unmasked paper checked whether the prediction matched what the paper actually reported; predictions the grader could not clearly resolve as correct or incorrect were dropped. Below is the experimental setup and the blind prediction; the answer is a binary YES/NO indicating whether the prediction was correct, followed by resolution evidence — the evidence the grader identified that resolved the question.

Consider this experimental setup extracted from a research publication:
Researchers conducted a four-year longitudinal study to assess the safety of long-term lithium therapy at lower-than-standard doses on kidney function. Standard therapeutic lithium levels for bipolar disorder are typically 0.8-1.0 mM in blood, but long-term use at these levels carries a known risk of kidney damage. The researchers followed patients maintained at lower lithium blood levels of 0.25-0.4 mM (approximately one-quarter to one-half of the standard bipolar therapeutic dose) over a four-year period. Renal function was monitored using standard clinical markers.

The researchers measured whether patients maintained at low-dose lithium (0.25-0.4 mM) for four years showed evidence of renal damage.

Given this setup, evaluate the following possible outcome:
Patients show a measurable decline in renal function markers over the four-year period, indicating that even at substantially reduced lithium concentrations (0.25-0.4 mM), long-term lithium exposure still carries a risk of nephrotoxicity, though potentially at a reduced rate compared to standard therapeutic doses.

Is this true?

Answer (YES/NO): NO